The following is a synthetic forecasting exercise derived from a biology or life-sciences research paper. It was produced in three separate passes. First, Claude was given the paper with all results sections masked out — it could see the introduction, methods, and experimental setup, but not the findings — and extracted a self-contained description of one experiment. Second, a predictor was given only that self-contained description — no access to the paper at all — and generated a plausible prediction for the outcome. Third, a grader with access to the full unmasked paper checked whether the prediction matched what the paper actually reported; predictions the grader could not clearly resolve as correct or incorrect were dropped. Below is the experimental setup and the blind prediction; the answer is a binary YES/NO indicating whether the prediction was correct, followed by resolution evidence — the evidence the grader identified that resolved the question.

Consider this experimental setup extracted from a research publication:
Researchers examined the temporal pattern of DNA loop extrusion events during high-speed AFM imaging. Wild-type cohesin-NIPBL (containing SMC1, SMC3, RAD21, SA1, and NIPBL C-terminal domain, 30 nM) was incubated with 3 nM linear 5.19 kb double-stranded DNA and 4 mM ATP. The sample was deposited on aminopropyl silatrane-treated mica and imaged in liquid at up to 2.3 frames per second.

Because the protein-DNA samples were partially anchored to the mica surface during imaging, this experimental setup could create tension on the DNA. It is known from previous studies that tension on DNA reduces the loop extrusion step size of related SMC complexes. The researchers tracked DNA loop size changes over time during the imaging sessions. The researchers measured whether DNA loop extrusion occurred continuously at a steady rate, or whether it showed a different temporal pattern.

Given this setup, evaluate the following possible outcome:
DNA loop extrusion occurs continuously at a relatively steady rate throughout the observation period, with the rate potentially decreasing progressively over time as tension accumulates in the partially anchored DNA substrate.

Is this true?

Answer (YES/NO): NO